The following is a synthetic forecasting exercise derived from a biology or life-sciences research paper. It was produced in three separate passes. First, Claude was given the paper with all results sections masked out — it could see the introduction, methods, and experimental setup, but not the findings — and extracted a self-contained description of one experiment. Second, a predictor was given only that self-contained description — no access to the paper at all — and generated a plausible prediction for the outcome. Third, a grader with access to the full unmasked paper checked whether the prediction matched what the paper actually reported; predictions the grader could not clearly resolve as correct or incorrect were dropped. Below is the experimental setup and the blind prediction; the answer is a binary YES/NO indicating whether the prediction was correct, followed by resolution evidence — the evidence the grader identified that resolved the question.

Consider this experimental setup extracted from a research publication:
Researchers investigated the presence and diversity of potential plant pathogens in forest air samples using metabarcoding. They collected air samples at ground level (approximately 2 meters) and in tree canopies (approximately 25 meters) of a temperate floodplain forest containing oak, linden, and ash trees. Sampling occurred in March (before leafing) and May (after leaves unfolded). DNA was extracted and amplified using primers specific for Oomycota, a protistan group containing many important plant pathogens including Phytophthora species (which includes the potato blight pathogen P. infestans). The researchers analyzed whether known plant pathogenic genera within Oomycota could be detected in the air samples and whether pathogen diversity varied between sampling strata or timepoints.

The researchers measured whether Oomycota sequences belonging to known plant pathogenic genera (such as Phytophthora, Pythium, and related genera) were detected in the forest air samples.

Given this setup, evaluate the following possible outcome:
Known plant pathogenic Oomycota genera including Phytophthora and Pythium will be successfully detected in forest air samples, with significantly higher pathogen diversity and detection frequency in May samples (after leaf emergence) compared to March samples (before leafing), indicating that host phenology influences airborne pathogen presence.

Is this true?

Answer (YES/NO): NO